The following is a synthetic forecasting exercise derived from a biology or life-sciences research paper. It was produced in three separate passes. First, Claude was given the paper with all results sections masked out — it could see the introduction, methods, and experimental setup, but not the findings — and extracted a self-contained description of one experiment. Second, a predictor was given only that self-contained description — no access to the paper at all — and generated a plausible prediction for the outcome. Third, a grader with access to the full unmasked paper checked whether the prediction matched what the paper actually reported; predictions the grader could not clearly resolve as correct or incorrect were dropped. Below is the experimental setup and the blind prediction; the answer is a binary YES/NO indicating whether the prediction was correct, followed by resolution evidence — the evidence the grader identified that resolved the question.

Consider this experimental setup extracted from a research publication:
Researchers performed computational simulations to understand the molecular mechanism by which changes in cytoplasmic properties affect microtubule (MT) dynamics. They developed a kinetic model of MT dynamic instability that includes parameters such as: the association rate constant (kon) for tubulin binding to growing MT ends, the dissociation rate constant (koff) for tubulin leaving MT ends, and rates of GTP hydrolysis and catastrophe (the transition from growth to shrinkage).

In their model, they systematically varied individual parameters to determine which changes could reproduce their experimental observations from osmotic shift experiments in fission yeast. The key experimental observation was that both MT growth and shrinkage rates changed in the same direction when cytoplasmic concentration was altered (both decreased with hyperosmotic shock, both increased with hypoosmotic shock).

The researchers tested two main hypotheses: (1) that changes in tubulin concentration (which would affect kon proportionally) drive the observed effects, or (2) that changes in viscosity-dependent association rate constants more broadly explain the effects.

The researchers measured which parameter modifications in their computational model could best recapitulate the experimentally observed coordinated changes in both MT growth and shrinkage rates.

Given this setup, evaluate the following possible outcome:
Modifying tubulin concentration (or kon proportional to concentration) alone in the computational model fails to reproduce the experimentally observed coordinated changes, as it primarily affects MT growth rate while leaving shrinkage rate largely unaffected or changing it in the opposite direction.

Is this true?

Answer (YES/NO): YES